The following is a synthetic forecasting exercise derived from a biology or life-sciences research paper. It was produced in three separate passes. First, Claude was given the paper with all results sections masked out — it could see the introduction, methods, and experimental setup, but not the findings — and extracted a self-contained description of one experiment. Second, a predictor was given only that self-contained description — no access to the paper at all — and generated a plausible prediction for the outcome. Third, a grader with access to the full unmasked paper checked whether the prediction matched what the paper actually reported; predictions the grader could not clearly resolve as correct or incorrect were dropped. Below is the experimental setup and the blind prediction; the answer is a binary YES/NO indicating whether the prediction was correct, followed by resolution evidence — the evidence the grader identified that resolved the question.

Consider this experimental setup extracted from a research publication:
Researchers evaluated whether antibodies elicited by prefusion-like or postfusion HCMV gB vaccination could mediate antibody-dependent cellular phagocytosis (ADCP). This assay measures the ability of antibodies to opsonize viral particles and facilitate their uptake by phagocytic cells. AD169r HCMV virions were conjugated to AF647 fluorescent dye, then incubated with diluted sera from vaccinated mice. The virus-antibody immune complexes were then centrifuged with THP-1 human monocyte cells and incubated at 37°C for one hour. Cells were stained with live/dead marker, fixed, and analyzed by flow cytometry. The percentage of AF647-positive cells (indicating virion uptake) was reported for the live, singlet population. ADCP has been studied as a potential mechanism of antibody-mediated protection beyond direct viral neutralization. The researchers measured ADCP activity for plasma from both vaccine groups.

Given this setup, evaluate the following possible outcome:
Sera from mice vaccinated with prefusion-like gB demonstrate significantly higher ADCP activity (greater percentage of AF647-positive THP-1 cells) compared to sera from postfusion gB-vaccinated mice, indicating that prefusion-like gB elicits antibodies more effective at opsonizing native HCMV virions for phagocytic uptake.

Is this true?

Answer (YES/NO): NO